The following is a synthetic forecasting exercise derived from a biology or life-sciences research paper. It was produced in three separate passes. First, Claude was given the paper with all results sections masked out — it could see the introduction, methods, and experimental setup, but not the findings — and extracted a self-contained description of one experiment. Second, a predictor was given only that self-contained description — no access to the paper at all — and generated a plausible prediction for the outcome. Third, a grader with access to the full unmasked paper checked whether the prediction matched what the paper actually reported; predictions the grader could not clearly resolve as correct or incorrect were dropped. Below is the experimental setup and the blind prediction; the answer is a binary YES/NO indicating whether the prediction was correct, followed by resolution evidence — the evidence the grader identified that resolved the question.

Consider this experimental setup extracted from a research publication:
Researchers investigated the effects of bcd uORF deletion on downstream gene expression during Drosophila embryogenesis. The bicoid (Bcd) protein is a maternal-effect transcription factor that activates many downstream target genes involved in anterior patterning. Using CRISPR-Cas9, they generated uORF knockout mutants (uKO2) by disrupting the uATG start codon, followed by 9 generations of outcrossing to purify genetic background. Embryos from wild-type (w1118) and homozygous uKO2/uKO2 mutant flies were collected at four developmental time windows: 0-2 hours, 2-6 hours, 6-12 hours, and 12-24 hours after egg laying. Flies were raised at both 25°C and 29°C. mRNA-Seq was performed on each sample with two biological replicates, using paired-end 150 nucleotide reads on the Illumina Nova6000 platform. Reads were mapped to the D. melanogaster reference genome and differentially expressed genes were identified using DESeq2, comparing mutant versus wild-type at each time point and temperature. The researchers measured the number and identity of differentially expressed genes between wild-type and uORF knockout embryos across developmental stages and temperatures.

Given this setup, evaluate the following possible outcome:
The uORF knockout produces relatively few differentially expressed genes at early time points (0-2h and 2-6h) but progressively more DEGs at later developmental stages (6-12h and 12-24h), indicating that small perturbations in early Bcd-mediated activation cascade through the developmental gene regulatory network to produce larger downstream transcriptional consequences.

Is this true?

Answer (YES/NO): NO